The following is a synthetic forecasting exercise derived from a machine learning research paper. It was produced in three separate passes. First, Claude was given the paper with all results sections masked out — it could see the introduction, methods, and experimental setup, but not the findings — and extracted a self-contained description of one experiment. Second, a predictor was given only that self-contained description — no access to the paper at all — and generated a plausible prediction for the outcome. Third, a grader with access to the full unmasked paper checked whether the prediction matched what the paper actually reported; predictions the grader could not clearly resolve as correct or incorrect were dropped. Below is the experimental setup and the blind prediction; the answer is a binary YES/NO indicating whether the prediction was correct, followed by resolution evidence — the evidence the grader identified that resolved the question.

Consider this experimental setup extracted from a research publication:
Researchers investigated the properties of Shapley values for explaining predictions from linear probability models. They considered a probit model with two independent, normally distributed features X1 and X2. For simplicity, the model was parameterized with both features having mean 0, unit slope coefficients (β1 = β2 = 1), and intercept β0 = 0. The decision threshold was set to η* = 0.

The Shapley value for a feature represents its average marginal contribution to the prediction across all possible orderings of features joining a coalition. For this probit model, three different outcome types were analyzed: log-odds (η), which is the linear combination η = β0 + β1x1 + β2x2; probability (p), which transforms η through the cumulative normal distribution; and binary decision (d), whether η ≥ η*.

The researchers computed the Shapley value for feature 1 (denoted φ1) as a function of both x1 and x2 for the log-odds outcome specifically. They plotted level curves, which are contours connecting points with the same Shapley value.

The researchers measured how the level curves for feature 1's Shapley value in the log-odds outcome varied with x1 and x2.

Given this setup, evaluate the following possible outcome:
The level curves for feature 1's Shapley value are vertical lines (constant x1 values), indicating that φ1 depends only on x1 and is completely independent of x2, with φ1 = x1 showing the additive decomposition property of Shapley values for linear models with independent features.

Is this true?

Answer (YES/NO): YES